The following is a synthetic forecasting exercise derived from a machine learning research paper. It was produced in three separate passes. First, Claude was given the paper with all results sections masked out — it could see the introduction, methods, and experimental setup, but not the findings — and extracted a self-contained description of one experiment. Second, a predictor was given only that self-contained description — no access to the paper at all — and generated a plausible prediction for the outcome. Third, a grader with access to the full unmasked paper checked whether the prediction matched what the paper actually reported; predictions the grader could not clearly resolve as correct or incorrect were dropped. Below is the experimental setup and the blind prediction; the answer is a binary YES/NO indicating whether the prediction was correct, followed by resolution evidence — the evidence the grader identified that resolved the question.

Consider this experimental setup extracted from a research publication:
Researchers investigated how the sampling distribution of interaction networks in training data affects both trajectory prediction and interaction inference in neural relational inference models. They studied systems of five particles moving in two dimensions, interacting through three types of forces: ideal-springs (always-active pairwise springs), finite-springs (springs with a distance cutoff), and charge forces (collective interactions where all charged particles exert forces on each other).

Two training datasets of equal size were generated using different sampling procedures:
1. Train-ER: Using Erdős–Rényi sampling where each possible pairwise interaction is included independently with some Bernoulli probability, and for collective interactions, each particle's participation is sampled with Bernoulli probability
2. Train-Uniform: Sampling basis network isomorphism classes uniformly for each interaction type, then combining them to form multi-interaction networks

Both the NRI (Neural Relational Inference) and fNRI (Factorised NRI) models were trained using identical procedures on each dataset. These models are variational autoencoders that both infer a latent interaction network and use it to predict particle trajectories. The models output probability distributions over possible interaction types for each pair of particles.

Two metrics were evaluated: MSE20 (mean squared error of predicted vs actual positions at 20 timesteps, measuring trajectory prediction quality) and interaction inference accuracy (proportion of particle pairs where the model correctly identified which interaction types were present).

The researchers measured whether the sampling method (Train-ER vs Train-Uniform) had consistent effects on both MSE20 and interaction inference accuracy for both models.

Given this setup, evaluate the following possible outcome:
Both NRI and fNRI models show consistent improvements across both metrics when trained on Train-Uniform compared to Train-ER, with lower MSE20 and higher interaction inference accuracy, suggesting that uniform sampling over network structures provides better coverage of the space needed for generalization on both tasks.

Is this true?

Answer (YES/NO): NO